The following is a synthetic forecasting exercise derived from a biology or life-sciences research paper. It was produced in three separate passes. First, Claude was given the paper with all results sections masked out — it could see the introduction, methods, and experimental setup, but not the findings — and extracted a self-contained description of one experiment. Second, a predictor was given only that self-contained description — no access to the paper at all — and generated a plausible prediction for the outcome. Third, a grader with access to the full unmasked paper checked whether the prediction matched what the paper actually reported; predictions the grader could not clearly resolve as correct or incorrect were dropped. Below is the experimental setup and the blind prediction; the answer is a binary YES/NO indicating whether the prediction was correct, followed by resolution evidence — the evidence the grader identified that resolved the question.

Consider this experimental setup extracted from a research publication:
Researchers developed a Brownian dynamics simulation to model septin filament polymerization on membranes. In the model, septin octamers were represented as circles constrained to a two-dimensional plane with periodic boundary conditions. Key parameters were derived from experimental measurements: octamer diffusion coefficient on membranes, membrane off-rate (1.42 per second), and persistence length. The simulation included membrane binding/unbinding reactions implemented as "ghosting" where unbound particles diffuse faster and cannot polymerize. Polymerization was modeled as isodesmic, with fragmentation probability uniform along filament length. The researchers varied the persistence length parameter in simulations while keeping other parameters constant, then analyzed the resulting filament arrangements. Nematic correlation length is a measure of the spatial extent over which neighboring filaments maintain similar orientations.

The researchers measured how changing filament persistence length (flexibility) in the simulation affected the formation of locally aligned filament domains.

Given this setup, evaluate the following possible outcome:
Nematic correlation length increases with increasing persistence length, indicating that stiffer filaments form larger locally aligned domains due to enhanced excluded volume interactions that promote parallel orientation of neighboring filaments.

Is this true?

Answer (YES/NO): YES